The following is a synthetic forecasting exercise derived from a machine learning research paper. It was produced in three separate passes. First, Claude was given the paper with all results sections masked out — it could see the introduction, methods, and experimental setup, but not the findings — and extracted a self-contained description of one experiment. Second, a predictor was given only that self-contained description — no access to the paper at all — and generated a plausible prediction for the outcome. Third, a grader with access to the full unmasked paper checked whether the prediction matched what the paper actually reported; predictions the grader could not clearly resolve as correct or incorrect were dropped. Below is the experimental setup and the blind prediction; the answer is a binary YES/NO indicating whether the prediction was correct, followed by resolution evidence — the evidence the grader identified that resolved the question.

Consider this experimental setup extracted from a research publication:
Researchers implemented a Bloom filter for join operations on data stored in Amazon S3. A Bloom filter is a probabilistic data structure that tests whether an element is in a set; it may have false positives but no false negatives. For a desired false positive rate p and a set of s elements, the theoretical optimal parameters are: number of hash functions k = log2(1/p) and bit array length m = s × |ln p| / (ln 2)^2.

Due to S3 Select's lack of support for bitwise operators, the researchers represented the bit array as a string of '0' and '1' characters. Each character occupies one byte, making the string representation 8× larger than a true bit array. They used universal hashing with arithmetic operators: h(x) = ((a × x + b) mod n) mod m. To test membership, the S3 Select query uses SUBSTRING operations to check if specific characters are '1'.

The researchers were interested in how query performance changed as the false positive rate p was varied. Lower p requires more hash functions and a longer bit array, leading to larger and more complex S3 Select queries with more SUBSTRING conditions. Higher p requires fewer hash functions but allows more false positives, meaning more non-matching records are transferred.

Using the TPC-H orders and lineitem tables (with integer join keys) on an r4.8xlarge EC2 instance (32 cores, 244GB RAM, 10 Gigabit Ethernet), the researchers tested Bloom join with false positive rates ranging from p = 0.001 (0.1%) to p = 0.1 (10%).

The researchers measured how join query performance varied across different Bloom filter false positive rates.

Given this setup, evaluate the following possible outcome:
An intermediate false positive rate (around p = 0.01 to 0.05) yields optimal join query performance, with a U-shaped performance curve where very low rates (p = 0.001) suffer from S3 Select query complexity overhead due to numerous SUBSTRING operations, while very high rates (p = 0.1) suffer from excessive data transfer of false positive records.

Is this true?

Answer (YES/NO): YES